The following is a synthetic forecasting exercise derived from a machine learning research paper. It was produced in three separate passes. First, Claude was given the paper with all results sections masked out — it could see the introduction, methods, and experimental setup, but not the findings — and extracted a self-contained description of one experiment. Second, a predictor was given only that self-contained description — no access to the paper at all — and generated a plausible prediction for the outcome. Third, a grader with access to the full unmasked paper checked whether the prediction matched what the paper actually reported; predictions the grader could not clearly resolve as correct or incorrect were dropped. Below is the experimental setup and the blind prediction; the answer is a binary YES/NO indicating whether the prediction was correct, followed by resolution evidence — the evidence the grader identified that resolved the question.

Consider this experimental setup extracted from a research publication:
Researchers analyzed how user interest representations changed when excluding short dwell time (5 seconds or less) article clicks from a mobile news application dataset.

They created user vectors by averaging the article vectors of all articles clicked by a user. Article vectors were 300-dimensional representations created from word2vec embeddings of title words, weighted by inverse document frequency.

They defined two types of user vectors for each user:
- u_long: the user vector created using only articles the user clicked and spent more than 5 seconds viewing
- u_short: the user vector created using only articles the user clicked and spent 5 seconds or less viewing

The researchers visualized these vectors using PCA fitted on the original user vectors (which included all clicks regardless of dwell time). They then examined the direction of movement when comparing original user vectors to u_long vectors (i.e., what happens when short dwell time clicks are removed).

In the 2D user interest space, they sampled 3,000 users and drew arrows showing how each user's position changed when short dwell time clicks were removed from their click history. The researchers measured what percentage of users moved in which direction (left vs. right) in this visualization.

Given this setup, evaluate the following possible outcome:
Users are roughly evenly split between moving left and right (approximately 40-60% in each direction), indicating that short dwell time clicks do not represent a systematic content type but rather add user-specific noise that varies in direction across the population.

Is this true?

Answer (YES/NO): NO